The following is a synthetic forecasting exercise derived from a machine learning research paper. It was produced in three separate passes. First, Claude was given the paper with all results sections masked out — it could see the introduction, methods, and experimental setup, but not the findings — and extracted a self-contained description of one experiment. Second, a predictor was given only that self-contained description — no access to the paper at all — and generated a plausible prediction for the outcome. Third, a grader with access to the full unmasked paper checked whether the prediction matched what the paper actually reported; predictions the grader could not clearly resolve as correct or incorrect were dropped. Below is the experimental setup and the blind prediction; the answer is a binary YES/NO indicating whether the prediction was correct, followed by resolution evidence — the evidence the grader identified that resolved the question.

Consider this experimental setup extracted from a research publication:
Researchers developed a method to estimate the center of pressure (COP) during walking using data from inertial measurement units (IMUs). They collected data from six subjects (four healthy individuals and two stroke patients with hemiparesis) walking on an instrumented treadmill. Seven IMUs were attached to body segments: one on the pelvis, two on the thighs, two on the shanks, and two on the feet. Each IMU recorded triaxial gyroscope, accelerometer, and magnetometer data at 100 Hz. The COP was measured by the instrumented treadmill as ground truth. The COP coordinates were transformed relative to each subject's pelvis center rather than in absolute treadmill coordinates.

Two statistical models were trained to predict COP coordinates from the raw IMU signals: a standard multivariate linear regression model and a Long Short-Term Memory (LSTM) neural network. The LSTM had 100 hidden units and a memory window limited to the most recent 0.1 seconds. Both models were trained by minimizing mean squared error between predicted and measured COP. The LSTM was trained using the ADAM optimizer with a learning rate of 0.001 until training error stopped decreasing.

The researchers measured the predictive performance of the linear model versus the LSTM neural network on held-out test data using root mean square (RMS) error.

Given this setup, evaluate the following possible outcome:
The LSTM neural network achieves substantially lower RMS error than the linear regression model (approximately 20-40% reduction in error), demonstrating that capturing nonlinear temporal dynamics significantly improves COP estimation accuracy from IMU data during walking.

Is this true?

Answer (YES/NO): YES